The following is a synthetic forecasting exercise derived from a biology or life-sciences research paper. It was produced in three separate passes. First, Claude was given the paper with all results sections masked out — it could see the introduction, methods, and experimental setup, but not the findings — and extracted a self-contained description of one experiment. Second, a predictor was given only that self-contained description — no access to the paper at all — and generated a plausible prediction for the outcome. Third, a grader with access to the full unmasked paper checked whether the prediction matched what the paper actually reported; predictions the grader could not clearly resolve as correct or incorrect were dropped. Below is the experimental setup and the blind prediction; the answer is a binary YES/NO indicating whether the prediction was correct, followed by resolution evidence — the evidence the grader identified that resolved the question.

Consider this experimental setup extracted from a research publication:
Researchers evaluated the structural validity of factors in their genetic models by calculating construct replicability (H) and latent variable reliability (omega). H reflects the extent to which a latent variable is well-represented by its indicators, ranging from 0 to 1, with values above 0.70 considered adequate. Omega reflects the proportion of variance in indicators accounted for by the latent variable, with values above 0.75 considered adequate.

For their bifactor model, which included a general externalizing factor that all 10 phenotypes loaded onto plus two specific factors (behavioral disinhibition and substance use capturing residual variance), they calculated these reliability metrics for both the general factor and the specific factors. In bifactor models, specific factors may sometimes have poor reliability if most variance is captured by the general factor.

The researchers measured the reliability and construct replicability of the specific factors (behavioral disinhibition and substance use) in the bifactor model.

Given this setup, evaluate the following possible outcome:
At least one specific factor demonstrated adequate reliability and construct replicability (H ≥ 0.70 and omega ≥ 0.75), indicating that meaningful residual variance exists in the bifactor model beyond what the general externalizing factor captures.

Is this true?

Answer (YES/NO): NO